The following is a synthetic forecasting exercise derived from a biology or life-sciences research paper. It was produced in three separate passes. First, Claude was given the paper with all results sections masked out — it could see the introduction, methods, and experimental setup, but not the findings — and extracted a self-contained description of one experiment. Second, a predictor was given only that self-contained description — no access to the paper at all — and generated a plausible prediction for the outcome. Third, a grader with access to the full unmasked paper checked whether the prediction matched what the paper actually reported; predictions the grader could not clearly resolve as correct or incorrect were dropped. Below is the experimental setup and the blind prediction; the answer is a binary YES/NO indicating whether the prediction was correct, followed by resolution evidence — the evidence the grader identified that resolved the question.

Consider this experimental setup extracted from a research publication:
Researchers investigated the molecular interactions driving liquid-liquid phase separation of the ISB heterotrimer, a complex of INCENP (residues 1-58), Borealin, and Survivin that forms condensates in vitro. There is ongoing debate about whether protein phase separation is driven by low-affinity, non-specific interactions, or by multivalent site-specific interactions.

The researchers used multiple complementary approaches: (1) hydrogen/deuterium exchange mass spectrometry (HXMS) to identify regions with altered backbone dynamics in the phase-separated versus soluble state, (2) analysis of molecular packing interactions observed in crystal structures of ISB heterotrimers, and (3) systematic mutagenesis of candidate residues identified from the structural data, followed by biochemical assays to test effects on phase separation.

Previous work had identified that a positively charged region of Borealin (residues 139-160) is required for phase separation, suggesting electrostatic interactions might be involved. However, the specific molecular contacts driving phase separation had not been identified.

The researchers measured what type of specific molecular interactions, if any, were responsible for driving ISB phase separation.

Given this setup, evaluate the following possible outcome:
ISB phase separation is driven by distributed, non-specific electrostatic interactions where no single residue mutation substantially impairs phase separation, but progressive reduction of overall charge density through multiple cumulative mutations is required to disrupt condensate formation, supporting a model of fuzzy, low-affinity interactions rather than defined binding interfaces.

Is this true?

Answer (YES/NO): NO